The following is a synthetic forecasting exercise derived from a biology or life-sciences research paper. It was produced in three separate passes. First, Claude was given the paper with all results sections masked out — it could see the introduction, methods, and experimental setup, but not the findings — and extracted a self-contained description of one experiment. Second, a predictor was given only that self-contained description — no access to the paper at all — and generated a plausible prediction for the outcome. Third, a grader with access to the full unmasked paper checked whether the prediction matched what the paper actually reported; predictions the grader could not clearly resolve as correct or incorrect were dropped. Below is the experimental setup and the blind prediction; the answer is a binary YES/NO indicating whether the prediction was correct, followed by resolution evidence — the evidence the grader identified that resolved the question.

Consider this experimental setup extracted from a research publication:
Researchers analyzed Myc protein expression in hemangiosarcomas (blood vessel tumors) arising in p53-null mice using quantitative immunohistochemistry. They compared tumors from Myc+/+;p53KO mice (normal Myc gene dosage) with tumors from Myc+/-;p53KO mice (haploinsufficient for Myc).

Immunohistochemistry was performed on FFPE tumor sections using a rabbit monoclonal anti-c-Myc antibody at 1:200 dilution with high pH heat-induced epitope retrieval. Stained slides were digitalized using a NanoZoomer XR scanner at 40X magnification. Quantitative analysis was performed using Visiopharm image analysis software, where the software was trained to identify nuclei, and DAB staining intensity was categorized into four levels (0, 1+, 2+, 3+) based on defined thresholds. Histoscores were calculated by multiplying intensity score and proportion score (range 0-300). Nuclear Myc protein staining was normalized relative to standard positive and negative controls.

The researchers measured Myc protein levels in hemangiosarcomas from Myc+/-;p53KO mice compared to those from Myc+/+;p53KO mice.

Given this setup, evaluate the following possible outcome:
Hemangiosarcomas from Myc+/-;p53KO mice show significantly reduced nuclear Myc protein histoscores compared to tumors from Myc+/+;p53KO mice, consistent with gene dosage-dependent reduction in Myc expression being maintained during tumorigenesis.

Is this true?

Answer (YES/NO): NO